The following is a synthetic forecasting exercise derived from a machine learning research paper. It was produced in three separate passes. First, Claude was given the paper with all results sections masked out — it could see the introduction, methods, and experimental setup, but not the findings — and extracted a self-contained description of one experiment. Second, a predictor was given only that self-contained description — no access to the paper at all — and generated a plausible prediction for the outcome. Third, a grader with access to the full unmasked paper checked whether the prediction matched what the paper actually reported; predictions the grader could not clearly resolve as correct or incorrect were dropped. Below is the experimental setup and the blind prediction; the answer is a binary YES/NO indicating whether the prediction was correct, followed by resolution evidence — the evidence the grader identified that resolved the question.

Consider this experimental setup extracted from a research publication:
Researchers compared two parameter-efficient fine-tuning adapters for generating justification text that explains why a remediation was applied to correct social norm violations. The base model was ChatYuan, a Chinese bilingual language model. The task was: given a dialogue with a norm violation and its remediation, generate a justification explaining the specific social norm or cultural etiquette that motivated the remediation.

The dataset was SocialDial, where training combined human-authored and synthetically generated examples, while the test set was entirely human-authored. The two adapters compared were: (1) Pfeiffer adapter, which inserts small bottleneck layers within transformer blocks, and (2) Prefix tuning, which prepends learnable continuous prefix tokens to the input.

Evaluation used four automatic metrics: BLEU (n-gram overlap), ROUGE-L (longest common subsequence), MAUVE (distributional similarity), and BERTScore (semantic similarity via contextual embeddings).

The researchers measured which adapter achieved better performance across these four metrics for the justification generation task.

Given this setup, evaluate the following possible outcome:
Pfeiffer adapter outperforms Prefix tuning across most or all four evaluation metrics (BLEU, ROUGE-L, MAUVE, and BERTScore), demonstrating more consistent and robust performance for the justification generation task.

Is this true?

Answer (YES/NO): NO